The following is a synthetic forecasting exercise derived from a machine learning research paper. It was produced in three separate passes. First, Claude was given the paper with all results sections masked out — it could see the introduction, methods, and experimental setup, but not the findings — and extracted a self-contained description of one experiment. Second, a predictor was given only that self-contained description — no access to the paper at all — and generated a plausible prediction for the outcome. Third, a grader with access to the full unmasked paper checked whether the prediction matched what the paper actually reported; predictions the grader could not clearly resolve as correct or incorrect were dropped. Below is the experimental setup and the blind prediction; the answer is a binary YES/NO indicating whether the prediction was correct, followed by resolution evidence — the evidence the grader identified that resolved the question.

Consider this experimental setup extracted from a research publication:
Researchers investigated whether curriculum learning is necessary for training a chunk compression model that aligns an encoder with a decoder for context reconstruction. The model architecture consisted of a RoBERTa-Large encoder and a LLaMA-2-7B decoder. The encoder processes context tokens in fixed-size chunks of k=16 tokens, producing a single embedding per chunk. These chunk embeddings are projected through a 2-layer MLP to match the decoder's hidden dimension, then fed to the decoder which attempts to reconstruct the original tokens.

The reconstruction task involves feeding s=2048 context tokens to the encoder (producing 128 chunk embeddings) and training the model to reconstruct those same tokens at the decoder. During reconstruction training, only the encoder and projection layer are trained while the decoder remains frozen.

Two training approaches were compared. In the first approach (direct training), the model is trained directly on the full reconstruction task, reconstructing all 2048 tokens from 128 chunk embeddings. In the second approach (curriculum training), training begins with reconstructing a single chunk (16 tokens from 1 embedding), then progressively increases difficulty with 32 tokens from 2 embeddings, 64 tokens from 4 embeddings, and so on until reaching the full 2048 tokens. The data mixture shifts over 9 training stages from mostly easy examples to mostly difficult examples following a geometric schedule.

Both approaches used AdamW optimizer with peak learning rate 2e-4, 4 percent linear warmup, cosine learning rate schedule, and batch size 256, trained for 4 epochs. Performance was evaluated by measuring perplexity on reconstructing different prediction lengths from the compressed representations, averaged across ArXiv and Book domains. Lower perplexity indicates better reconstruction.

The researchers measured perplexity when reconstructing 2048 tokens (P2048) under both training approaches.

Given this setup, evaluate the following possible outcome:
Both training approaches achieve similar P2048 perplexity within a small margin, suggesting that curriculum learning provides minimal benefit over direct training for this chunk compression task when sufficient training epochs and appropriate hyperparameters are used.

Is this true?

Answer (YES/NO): NO